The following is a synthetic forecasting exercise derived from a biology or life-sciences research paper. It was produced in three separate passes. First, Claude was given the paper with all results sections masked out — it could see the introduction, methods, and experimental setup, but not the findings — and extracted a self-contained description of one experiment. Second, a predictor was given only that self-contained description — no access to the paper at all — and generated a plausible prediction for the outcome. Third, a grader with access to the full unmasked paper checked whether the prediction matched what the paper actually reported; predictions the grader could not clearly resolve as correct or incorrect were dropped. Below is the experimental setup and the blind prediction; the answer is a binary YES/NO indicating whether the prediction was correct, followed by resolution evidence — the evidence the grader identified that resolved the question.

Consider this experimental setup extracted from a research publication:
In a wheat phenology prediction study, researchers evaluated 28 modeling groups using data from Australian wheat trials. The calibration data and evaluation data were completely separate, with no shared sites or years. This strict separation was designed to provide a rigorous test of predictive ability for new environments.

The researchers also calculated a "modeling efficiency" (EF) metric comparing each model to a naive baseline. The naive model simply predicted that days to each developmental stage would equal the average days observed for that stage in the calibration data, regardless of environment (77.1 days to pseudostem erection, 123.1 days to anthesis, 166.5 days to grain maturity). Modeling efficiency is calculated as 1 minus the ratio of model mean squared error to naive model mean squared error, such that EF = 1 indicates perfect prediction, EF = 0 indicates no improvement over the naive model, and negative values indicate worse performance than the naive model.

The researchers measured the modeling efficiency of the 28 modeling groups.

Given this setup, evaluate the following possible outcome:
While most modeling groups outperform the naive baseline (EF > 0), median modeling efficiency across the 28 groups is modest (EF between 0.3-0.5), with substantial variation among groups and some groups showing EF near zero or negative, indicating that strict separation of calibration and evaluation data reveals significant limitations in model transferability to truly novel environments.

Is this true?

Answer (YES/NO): NO